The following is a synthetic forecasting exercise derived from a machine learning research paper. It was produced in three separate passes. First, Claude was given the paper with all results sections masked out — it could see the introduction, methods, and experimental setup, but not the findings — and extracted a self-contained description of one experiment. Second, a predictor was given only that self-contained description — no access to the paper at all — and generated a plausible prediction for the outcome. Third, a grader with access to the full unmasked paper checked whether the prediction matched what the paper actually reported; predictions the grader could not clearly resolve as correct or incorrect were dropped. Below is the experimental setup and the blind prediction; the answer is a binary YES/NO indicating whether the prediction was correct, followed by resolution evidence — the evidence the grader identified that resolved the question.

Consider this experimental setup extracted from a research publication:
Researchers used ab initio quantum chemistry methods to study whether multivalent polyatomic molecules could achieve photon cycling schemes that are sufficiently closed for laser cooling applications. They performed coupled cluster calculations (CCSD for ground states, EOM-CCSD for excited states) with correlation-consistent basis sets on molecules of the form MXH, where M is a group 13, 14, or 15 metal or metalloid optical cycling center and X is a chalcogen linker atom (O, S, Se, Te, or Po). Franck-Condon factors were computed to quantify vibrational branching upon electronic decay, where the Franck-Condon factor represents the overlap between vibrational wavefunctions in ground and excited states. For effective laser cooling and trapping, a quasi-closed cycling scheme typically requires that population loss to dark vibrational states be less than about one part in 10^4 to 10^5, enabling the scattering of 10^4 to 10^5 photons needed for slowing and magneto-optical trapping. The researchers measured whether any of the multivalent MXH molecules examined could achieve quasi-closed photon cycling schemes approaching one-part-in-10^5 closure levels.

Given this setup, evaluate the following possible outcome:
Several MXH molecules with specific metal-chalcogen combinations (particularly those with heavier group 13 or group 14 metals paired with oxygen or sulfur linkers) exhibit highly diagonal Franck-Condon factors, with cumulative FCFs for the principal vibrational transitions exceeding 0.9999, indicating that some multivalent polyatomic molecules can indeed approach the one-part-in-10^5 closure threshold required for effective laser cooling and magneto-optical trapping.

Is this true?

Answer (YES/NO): NO